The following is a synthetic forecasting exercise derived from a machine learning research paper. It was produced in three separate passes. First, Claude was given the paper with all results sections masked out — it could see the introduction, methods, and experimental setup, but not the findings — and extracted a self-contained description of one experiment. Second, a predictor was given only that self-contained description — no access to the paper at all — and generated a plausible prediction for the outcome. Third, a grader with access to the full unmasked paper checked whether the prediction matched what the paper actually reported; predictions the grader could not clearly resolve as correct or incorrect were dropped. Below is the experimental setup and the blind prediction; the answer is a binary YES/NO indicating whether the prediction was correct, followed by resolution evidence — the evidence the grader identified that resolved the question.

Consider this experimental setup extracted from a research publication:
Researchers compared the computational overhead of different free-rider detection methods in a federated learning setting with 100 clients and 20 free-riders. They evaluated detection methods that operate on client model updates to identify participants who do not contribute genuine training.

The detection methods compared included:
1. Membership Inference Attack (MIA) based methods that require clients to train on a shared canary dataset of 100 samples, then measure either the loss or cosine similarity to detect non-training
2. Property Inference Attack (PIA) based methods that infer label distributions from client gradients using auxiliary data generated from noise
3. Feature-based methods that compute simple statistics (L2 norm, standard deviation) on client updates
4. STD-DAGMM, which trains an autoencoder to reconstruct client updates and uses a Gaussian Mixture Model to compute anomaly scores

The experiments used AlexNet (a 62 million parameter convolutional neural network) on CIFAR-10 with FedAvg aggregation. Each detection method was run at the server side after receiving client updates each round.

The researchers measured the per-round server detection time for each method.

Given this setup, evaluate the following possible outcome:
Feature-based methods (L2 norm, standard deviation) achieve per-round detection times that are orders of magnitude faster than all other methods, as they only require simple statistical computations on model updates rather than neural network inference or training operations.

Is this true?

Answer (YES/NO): NO